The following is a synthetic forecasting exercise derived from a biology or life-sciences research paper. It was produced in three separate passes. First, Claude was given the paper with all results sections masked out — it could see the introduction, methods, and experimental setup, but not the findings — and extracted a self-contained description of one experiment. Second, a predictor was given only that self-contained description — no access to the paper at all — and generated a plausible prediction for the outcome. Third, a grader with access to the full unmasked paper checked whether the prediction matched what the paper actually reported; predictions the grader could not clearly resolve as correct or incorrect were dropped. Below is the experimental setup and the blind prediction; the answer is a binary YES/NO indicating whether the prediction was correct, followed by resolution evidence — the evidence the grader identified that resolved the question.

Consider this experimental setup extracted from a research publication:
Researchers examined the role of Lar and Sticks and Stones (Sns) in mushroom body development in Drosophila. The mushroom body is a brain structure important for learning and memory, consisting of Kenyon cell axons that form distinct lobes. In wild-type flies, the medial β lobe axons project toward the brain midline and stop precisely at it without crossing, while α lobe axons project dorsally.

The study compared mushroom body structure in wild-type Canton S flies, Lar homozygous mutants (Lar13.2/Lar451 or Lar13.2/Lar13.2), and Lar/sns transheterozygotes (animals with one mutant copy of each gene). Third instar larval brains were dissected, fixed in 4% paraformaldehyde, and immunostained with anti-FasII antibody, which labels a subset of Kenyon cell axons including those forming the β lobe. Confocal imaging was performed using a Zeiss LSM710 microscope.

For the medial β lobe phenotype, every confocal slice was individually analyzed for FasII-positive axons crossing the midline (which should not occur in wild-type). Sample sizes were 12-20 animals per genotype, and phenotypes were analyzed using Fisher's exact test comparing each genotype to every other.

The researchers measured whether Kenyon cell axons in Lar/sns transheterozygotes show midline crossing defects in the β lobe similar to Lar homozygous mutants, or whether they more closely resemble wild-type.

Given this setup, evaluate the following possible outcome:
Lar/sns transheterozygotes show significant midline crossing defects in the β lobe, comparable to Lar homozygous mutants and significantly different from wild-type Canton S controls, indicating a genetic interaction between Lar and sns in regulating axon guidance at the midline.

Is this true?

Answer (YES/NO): YES